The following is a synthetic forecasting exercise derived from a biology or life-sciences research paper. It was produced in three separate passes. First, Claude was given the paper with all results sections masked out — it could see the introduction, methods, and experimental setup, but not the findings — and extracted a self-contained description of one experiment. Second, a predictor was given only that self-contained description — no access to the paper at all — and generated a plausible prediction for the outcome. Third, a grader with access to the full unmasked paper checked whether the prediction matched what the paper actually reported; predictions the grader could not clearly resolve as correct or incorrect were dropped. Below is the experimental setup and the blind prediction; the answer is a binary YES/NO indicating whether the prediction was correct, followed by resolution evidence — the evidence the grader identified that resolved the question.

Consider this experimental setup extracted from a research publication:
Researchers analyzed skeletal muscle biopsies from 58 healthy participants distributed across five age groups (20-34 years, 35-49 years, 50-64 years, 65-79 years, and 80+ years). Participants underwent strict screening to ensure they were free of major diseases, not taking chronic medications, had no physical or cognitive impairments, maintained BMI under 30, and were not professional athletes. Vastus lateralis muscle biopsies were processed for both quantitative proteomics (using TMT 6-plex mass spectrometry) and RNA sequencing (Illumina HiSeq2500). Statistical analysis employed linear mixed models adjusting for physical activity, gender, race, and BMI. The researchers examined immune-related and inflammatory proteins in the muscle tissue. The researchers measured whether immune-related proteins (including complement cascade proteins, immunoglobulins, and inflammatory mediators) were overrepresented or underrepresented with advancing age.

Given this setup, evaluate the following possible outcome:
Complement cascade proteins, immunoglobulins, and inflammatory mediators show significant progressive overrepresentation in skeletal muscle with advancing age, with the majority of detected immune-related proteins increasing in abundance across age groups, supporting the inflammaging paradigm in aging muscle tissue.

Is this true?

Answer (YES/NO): YES